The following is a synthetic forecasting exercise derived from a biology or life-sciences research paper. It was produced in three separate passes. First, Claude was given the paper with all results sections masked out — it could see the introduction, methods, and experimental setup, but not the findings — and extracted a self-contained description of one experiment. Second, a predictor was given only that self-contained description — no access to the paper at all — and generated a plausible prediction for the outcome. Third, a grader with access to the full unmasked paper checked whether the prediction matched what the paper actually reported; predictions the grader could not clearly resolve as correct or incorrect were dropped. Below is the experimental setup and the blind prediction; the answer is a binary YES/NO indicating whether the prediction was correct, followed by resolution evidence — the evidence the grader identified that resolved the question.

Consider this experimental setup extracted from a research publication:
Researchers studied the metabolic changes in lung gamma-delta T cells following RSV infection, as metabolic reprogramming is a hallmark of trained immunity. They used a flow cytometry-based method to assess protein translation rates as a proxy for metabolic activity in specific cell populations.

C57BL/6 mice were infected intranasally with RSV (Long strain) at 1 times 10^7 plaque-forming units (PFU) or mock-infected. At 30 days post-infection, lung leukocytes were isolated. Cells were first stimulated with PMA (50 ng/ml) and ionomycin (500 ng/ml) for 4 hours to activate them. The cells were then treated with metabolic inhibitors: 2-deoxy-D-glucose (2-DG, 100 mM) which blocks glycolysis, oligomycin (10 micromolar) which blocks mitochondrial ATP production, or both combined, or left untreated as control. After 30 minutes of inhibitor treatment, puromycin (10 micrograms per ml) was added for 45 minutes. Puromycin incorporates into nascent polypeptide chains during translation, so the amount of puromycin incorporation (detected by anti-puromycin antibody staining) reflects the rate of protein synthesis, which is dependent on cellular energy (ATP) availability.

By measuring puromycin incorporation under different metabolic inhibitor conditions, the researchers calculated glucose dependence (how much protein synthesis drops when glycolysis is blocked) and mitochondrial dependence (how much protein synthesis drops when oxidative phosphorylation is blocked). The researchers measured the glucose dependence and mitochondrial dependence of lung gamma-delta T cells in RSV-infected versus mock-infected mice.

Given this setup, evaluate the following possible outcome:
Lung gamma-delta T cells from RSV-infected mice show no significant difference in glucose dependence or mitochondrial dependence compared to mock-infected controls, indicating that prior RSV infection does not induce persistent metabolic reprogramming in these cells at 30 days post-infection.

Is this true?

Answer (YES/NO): NO